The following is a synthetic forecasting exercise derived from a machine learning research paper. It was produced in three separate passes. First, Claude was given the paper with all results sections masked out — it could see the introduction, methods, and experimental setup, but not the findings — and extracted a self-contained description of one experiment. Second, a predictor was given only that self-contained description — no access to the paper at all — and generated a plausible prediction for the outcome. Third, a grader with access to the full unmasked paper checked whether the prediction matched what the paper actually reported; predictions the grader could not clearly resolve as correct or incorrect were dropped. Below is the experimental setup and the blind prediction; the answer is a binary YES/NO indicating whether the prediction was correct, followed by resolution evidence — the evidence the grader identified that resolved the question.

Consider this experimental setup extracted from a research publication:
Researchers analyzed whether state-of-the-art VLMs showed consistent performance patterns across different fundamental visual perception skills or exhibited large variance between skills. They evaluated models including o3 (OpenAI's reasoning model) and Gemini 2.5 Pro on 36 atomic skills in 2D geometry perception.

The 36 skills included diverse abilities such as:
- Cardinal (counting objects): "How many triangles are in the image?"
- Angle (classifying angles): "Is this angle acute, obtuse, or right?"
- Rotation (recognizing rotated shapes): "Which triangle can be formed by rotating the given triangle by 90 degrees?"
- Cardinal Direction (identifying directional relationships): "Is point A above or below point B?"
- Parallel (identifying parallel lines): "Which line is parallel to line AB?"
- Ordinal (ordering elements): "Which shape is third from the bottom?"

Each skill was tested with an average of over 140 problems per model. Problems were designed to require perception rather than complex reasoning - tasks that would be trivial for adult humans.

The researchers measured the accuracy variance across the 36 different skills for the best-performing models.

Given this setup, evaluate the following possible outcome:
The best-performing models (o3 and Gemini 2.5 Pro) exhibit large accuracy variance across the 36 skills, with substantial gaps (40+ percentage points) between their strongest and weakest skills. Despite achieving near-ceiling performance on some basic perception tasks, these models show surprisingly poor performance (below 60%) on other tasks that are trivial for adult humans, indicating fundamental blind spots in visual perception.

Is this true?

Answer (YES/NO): YES